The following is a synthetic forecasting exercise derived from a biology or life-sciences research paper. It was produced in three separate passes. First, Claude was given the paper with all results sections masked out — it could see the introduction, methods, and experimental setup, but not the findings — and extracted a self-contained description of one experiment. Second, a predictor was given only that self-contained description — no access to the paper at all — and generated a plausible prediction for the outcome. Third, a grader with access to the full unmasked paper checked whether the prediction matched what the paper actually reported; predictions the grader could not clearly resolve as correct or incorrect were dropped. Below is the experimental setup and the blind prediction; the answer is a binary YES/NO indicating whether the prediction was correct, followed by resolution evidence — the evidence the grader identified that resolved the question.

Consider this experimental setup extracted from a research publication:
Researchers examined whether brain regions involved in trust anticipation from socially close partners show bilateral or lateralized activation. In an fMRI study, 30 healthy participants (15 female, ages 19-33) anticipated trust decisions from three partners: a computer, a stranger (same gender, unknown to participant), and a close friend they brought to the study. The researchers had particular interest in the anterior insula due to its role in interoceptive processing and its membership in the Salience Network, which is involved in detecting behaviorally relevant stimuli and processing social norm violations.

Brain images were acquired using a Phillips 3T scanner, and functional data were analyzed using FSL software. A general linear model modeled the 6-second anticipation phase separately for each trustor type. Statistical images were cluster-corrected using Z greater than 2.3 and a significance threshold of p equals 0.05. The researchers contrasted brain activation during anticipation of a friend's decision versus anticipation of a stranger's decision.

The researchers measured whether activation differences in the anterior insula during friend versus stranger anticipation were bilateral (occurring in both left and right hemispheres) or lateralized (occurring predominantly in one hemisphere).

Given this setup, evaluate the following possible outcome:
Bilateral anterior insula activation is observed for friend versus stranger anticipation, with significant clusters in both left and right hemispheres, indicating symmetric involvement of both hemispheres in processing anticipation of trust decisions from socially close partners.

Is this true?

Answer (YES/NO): NO